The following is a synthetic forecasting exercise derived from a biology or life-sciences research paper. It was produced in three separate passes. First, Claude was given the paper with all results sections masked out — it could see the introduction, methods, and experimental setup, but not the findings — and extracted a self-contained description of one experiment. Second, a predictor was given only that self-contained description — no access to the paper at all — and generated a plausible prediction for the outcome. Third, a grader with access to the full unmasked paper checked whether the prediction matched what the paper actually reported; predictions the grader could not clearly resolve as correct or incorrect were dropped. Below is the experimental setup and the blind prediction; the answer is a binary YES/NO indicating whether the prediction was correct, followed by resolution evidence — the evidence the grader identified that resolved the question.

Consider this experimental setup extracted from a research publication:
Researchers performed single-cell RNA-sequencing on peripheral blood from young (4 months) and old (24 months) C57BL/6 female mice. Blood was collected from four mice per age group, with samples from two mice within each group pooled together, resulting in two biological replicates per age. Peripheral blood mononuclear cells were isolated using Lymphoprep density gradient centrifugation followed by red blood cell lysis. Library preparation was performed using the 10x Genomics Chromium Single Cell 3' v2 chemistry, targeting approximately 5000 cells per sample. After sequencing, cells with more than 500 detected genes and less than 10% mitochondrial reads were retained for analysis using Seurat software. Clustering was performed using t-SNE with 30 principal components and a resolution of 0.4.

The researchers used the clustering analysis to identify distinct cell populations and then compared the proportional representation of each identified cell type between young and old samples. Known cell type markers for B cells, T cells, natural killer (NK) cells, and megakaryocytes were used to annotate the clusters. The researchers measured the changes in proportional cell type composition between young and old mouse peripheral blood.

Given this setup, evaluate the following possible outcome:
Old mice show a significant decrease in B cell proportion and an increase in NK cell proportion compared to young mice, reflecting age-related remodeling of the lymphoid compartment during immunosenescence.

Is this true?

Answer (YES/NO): NO